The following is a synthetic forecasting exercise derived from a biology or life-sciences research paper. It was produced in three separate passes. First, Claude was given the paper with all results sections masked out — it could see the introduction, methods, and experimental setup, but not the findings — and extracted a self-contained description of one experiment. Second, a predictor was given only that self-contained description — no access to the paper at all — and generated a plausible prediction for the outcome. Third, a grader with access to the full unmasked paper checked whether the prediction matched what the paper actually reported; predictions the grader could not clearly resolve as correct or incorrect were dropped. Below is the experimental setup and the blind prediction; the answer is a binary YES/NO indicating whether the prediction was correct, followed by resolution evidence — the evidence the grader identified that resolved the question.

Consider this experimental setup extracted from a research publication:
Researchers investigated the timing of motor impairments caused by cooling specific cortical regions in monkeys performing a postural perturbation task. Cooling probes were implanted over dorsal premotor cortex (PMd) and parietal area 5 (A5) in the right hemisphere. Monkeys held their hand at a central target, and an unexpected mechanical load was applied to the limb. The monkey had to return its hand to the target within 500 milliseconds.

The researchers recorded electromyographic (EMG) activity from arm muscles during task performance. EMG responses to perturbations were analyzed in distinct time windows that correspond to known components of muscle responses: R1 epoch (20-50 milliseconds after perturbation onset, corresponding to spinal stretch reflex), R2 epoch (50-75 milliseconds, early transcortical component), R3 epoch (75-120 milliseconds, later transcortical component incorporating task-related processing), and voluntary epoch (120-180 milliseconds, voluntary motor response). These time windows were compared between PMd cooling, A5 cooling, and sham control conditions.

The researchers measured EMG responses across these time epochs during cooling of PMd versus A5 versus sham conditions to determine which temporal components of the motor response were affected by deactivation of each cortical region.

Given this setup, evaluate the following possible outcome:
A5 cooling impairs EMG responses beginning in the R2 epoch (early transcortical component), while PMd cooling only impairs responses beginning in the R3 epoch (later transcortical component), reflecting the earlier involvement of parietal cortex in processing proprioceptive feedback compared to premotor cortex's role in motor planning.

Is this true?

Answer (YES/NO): NO